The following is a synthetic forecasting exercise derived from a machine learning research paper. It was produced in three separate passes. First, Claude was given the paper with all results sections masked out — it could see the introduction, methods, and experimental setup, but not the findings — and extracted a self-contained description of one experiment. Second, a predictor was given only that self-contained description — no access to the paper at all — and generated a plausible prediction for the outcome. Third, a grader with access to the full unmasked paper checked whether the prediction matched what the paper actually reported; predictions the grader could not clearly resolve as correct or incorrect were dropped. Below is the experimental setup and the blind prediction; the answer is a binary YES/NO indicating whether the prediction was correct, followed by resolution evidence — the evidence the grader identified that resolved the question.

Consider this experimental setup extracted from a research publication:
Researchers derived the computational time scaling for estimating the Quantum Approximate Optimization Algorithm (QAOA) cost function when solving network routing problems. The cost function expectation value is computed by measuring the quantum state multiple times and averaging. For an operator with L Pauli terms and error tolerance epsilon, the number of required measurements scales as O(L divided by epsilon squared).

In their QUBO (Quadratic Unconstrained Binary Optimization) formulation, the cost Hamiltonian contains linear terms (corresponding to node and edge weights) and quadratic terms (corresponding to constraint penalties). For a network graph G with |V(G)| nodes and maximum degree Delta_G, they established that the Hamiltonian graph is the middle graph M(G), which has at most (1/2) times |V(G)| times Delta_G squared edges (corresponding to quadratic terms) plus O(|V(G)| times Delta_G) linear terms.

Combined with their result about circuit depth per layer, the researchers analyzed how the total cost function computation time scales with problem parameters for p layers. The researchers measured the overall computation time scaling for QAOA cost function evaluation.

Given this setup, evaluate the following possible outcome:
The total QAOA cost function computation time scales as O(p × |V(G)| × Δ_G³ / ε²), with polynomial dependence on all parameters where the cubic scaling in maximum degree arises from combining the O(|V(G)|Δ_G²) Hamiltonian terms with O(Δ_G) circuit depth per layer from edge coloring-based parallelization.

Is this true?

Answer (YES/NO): YES